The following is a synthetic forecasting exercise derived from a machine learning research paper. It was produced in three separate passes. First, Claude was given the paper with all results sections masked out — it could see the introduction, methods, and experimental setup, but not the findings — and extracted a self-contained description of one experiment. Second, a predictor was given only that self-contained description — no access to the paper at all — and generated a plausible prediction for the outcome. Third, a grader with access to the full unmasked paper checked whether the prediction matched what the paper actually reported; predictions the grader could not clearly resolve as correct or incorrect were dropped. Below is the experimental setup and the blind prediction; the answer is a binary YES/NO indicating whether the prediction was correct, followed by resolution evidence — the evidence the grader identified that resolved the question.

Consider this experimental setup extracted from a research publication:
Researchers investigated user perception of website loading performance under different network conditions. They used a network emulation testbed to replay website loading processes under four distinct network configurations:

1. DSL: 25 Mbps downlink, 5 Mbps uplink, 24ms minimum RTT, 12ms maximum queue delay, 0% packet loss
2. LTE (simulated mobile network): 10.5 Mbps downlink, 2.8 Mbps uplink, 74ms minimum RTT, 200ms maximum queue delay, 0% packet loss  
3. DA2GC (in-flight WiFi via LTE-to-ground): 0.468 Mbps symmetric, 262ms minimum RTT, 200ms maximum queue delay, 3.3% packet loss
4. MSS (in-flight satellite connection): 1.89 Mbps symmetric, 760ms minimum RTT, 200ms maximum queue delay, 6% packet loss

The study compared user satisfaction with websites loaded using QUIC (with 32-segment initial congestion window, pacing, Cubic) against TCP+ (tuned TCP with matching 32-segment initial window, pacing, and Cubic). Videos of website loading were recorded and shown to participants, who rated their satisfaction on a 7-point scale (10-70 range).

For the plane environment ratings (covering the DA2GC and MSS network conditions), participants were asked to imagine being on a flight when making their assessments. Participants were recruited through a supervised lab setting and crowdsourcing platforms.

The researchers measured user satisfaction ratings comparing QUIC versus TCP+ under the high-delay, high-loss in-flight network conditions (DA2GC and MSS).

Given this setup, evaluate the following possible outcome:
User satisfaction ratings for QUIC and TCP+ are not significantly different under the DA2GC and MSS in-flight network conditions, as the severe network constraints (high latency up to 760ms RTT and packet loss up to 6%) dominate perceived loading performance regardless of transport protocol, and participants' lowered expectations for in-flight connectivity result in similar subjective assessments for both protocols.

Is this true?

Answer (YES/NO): YES